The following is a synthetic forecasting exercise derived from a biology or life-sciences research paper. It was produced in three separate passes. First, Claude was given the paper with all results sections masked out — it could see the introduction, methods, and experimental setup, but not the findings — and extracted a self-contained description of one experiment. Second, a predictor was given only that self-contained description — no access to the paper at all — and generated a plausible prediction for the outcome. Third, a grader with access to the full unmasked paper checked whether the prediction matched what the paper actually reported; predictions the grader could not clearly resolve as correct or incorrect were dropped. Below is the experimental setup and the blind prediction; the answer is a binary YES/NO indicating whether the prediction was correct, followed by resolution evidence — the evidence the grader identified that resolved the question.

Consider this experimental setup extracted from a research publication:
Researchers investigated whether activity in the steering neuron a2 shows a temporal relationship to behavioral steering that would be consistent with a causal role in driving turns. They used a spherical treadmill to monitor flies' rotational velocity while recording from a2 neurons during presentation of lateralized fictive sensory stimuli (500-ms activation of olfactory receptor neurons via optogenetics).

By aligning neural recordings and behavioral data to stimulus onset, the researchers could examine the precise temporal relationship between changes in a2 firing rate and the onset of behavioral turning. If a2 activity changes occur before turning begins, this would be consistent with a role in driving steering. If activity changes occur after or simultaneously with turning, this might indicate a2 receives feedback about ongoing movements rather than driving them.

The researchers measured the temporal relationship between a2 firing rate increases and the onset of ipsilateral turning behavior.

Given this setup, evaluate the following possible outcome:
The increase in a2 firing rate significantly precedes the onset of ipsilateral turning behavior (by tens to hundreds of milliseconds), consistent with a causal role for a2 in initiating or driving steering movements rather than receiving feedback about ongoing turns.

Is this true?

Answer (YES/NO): YES